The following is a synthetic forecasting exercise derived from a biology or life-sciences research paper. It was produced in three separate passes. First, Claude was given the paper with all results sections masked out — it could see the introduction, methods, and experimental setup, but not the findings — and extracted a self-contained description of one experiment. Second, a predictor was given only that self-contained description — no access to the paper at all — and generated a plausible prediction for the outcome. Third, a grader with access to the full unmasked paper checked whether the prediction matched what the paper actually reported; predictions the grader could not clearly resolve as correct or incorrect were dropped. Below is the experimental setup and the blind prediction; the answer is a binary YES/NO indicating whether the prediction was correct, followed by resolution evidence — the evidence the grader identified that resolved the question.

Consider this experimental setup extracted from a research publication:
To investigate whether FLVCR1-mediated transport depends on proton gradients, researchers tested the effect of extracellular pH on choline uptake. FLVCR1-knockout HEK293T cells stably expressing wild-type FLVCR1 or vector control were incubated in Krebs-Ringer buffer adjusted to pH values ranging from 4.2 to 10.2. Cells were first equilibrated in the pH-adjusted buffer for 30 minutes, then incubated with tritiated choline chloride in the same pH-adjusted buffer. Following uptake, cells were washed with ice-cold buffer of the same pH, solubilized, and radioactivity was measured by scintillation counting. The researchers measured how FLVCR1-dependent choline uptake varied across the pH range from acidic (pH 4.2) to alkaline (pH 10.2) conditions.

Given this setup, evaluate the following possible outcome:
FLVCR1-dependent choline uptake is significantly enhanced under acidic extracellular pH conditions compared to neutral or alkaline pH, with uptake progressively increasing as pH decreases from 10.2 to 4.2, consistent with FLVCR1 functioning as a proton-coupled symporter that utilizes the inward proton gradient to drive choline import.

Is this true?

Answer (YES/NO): NO